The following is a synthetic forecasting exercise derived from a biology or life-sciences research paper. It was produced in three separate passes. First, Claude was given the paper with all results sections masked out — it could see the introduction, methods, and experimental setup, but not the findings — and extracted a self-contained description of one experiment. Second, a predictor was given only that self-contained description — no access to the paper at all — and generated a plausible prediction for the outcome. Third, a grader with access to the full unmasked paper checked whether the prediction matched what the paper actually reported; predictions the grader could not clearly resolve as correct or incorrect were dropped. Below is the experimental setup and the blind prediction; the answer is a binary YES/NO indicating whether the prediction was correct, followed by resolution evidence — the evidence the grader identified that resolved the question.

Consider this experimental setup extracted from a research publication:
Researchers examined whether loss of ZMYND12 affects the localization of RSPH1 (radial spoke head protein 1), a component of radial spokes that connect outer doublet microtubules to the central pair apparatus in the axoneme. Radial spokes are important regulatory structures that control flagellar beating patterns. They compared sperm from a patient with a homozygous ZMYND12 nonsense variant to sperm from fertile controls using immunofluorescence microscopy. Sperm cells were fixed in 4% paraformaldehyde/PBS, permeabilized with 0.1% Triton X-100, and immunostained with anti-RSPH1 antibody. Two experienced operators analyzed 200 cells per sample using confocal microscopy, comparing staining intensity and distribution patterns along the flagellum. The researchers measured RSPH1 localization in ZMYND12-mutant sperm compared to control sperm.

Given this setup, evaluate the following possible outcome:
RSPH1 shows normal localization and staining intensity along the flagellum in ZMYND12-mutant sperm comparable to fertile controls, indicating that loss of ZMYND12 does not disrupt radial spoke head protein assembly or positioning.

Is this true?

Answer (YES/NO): NO